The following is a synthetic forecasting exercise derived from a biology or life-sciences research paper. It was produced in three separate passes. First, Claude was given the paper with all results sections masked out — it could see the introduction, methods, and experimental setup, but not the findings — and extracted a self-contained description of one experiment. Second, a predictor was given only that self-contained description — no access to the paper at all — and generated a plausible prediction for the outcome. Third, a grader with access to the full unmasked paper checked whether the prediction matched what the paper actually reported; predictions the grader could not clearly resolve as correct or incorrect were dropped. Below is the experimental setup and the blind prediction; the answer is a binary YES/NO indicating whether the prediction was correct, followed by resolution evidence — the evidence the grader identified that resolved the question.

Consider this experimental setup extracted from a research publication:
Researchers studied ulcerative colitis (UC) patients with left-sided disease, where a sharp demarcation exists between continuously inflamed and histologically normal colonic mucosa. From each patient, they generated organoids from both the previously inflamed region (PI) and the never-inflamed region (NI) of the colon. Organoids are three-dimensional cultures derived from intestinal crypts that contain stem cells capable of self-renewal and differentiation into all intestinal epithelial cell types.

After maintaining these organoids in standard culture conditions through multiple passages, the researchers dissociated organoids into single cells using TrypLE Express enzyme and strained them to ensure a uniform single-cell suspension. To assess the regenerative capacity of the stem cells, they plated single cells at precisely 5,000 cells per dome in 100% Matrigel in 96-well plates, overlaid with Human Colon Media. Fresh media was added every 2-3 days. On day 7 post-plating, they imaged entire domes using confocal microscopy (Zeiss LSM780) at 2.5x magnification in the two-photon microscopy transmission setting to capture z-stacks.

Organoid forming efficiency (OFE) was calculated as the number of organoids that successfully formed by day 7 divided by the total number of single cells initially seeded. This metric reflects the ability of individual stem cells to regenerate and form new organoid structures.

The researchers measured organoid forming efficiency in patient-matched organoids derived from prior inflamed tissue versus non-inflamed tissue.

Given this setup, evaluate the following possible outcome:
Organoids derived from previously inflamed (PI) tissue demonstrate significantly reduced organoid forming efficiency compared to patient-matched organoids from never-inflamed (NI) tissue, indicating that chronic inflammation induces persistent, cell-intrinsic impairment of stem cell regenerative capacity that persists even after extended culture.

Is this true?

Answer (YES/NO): YES